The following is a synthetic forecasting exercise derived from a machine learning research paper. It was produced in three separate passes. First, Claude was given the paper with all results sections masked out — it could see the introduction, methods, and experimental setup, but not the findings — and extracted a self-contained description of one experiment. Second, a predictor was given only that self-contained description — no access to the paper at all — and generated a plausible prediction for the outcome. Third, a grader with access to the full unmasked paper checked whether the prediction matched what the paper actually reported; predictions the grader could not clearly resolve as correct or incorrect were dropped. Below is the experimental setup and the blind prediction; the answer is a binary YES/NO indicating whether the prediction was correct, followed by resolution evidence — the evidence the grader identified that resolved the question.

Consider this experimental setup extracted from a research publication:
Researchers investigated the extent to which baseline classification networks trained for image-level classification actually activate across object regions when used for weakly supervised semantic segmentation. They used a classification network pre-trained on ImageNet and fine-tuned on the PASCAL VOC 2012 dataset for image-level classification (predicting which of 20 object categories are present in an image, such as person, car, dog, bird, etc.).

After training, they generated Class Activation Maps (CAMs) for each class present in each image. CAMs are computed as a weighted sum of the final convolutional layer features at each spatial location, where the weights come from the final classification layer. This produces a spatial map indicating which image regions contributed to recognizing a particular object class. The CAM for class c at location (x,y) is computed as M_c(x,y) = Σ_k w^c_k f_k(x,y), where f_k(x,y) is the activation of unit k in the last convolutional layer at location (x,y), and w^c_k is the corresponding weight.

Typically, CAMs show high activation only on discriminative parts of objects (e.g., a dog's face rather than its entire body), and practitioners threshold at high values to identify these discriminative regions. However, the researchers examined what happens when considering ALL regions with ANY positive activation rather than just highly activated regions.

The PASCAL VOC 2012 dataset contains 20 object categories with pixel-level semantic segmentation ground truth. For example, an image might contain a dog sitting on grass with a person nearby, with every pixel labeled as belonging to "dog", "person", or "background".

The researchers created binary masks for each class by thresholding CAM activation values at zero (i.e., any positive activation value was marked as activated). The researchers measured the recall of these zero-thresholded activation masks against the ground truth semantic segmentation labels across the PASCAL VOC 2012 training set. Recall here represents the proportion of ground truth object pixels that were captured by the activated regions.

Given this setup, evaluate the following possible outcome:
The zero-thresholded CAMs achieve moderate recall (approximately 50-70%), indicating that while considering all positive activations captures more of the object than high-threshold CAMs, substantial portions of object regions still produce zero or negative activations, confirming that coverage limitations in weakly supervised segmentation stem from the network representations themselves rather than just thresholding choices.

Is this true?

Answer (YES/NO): NO